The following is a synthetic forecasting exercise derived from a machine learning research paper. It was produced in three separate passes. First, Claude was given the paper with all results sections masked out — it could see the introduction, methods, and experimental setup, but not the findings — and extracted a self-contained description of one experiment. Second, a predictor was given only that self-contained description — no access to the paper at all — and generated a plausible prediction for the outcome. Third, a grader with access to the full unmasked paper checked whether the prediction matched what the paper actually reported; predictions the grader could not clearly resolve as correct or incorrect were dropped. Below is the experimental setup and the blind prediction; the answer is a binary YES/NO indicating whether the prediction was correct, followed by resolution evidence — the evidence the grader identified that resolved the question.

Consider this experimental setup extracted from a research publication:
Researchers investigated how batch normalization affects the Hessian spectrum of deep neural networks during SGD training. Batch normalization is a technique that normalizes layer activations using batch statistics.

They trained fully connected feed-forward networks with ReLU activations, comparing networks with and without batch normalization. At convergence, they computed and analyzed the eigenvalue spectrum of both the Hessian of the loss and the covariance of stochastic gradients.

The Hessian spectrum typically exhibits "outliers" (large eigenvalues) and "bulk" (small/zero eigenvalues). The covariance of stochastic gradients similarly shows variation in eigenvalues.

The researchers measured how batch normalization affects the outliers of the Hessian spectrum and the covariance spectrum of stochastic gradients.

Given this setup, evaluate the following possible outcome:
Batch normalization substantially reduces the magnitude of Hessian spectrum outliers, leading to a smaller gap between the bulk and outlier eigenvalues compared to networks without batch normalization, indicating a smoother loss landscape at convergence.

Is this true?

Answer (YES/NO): YES